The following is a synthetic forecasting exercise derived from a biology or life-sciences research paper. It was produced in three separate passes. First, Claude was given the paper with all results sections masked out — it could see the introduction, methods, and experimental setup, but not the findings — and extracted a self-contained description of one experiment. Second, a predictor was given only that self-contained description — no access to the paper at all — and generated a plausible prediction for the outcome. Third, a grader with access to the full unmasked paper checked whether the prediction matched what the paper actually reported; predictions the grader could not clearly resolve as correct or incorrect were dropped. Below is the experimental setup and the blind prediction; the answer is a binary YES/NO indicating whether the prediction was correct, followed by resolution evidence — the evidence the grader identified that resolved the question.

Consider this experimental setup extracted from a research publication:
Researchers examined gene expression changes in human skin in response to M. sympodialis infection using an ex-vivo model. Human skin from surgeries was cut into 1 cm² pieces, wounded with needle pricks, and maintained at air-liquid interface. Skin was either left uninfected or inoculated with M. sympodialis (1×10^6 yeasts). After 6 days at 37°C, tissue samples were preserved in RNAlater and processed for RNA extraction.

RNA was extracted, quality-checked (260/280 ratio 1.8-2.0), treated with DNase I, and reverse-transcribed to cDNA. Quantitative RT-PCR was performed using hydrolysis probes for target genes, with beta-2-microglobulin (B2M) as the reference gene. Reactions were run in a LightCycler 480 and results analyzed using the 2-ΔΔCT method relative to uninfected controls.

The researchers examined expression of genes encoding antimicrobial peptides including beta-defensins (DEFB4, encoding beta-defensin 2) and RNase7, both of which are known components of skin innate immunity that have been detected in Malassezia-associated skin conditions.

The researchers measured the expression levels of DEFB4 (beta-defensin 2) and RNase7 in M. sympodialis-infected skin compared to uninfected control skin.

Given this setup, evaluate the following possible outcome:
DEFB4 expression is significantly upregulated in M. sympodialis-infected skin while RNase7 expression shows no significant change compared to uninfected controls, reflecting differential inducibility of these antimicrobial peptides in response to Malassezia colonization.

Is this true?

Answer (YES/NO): NO